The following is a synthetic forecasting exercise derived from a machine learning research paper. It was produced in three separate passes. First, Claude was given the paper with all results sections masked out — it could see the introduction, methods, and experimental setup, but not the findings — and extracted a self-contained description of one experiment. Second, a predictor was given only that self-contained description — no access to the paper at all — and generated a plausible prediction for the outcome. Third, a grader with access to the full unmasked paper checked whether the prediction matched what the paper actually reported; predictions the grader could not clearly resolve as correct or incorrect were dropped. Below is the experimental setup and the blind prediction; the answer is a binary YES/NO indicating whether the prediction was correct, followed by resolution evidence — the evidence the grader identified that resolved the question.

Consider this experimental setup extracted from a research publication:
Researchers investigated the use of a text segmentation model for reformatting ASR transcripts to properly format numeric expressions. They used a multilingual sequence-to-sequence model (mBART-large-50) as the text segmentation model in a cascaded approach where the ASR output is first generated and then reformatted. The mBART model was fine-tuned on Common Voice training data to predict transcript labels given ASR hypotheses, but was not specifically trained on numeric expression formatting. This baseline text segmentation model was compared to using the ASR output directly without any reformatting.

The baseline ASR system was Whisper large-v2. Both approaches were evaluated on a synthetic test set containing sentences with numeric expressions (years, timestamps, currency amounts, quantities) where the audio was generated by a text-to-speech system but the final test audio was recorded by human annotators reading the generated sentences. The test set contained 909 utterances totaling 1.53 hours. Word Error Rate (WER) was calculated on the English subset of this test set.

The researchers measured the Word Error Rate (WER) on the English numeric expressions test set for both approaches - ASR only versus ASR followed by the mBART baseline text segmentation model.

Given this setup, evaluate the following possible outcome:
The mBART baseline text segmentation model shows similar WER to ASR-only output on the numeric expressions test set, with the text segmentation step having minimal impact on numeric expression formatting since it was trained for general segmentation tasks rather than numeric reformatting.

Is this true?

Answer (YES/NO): NO